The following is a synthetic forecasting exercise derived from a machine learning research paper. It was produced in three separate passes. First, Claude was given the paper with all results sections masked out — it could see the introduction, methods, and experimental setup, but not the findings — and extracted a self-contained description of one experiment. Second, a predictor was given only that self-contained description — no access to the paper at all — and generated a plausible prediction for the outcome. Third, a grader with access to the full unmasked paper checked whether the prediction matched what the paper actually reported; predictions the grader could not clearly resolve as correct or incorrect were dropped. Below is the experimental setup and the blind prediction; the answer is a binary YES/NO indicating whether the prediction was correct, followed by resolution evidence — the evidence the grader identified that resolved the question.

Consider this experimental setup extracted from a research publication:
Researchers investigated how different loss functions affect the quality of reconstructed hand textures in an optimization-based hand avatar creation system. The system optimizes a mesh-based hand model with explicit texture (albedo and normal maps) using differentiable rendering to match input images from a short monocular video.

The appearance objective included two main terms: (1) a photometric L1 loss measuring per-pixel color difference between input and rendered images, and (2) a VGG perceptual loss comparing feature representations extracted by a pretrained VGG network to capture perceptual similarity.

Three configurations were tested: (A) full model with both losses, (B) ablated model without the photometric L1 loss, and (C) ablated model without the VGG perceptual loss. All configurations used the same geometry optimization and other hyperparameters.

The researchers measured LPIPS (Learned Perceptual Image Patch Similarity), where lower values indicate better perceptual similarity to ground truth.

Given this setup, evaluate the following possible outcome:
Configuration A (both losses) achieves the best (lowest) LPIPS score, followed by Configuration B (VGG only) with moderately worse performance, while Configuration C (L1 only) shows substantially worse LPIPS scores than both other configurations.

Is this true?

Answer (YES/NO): NO